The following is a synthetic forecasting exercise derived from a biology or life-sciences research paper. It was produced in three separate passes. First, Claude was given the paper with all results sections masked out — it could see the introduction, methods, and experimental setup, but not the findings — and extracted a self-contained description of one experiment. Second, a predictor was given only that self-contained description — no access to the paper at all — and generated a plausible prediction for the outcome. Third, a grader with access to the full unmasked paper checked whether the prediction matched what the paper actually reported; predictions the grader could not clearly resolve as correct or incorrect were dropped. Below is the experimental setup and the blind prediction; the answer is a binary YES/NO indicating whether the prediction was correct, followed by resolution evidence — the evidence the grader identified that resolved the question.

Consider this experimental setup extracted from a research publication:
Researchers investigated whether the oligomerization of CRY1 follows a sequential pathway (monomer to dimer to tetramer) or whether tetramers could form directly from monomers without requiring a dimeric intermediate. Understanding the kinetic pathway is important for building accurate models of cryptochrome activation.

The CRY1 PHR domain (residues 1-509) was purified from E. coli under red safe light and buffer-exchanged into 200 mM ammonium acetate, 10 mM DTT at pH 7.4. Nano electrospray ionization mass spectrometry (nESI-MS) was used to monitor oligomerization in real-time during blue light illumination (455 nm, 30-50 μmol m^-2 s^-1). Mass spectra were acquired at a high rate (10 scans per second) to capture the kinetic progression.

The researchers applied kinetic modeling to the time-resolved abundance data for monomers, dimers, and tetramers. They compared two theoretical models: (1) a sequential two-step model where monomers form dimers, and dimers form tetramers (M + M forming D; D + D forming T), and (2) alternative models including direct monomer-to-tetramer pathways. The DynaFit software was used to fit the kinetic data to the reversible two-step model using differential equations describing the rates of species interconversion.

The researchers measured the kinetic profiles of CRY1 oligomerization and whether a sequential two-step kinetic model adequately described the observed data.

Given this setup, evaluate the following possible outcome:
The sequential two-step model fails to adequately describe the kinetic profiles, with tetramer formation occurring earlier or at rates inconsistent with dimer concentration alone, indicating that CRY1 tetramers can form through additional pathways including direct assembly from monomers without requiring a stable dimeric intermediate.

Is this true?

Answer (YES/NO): NO